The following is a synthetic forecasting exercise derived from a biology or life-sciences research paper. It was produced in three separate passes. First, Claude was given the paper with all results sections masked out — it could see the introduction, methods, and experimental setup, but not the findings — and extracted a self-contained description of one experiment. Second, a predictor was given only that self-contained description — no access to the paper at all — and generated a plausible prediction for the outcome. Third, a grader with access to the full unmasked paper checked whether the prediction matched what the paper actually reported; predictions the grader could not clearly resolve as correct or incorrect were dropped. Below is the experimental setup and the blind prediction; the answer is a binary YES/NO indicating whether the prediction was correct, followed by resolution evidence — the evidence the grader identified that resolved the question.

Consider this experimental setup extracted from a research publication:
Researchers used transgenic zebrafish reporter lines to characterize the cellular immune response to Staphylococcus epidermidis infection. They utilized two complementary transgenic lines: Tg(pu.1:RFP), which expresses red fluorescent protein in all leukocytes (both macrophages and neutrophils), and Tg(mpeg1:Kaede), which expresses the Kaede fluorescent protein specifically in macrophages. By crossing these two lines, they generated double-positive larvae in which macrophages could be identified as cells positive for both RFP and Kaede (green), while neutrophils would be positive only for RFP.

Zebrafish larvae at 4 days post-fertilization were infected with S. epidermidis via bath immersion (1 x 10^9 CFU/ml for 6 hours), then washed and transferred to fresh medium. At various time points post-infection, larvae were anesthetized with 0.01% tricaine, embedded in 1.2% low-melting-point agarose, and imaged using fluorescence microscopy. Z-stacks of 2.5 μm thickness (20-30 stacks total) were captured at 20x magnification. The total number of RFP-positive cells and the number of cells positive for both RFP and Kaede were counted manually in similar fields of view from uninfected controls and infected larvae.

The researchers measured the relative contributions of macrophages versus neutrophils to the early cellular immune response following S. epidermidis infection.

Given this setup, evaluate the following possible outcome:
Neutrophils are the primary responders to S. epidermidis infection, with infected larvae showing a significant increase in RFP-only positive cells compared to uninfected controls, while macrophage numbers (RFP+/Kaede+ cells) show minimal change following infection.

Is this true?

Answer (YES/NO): NO